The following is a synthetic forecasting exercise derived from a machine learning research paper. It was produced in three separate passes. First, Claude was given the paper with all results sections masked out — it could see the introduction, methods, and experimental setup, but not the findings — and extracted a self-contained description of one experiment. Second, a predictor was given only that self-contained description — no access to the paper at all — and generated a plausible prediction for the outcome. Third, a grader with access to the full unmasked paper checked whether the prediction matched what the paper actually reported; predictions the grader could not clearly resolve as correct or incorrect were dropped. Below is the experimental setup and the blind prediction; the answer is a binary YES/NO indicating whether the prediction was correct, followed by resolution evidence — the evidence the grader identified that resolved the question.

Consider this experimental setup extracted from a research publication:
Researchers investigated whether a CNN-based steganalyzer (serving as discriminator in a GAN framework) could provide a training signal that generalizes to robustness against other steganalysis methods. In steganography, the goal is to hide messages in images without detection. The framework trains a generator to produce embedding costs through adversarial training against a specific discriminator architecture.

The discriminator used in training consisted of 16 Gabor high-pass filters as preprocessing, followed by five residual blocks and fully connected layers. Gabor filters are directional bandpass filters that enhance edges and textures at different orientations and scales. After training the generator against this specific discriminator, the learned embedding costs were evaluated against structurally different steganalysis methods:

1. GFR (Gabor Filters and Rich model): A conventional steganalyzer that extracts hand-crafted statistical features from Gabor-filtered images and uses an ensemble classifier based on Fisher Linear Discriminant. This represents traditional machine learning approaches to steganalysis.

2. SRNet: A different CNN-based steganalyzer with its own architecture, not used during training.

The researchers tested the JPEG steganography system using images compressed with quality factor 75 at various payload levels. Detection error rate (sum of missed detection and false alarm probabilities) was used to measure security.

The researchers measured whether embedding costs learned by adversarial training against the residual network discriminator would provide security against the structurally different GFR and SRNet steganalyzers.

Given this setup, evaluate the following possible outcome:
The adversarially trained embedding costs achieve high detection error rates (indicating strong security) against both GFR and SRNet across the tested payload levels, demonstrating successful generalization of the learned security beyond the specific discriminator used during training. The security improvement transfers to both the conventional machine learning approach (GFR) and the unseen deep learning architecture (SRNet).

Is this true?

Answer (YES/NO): NO